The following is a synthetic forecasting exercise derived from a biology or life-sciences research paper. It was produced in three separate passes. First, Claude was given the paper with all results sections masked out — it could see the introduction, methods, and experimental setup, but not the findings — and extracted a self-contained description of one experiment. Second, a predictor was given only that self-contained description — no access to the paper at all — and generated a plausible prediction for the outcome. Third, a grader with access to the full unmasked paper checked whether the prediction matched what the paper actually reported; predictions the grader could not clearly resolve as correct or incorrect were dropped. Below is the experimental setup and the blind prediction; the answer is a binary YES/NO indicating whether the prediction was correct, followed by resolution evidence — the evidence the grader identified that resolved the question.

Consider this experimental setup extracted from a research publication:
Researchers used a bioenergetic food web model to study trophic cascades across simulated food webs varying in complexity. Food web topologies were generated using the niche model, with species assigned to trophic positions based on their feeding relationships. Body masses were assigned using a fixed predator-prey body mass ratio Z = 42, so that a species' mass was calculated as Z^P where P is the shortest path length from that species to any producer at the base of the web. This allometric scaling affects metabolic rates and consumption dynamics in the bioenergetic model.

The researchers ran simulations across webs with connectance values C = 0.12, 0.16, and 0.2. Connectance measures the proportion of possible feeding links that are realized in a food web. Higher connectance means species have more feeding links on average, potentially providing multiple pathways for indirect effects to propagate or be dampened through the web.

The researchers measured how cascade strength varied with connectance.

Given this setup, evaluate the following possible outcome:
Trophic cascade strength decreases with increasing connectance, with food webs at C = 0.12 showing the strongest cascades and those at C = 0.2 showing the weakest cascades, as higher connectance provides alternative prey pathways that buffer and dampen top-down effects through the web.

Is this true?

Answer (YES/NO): YES